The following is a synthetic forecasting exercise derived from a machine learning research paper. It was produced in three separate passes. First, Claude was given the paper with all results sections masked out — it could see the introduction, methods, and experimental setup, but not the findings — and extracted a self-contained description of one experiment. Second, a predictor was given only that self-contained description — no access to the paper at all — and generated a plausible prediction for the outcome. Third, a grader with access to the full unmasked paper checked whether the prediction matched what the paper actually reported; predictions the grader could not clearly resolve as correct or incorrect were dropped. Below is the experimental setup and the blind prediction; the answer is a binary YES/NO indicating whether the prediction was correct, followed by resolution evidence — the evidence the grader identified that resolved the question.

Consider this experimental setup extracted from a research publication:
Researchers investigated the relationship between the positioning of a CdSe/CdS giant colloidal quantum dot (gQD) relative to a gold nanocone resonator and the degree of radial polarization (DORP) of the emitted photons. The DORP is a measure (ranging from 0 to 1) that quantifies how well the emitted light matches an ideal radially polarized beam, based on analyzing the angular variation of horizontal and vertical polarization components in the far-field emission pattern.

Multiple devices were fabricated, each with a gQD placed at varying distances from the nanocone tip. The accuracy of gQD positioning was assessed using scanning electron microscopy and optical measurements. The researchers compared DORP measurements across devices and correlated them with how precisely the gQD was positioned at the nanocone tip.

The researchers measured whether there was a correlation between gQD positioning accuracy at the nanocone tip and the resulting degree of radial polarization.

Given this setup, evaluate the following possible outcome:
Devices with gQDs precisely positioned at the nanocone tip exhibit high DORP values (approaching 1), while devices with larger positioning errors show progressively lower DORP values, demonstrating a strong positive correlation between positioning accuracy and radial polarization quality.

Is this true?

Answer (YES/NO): YES